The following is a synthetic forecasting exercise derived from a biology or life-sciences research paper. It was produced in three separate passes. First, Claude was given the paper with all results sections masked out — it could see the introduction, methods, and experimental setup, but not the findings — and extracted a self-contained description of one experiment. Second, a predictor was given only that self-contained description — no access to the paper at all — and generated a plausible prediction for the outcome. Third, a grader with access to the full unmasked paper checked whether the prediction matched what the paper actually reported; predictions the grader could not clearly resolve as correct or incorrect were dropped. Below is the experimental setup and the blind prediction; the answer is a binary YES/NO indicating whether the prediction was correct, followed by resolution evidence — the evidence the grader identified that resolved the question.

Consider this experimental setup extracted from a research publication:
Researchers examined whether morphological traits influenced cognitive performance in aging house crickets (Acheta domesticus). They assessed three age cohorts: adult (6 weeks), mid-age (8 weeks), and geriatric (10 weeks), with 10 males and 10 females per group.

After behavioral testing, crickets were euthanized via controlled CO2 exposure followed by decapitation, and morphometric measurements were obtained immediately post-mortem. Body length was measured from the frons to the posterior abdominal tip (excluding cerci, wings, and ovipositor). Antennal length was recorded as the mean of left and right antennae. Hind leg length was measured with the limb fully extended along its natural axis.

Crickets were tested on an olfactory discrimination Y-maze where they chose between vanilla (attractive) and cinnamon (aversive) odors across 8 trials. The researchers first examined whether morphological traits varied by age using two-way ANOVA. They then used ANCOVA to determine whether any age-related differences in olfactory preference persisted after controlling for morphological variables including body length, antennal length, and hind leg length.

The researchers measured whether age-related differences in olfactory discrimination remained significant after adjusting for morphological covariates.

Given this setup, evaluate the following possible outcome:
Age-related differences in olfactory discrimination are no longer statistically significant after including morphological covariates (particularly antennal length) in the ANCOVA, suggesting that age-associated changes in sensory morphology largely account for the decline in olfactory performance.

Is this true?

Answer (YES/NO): YES